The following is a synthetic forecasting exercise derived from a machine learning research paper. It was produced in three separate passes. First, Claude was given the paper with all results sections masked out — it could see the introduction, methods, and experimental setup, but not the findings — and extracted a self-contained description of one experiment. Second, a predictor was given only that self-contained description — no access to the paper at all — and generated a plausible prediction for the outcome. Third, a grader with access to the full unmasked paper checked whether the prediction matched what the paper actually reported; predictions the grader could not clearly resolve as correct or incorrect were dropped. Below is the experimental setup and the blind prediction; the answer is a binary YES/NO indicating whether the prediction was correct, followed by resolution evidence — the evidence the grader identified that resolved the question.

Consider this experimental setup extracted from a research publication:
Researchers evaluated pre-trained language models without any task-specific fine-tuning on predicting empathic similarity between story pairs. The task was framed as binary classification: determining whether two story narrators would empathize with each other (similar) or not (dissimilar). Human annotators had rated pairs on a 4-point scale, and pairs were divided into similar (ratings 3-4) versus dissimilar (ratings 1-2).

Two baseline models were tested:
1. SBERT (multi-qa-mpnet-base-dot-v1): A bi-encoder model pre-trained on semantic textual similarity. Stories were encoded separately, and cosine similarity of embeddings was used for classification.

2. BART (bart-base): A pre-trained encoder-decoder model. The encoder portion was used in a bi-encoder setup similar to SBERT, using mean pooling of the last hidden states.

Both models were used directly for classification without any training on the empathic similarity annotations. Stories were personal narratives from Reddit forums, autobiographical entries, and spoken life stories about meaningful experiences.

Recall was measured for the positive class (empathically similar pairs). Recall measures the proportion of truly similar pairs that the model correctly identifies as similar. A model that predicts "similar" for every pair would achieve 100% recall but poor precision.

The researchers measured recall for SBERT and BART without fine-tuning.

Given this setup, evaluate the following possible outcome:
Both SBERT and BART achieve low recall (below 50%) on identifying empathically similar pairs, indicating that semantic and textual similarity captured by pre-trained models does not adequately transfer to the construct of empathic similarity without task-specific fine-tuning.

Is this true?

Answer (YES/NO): NO